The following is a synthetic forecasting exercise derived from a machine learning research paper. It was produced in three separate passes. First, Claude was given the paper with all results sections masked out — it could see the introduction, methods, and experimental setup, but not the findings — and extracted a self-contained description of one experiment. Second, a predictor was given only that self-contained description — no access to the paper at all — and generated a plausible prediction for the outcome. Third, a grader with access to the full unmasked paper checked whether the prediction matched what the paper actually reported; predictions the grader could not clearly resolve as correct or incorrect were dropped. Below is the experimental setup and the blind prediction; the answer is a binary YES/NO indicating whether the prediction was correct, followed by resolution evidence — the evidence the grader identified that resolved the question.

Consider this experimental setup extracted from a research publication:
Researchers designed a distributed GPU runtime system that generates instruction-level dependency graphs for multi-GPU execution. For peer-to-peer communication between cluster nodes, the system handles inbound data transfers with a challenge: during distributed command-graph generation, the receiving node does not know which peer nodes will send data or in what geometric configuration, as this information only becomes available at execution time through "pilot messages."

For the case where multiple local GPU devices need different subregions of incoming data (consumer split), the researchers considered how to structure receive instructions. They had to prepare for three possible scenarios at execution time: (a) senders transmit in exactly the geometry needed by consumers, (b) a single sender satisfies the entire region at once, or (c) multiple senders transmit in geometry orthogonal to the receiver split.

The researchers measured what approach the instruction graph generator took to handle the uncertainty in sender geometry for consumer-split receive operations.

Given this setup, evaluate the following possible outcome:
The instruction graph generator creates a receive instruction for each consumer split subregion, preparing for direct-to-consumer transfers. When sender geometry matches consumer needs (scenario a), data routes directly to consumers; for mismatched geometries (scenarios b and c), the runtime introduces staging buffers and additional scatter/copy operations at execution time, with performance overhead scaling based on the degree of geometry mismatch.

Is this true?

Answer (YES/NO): NO